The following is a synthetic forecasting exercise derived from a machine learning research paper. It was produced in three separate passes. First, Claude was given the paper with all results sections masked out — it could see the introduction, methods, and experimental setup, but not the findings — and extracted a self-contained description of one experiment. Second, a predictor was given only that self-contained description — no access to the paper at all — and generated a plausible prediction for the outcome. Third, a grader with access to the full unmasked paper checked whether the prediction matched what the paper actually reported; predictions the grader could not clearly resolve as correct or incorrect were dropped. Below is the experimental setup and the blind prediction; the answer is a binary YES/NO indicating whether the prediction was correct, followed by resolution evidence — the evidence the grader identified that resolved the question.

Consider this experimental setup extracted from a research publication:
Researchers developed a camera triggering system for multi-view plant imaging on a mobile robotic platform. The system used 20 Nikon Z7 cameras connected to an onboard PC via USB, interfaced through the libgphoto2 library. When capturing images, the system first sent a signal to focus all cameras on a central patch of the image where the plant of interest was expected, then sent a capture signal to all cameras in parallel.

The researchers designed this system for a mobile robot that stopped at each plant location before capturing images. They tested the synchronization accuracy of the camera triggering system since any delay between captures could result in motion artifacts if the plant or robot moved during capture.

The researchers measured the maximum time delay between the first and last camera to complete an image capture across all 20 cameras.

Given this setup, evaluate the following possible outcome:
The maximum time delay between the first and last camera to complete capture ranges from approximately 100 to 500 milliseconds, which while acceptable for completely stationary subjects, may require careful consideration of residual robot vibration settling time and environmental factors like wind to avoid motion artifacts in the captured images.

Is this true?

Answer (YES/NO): NO